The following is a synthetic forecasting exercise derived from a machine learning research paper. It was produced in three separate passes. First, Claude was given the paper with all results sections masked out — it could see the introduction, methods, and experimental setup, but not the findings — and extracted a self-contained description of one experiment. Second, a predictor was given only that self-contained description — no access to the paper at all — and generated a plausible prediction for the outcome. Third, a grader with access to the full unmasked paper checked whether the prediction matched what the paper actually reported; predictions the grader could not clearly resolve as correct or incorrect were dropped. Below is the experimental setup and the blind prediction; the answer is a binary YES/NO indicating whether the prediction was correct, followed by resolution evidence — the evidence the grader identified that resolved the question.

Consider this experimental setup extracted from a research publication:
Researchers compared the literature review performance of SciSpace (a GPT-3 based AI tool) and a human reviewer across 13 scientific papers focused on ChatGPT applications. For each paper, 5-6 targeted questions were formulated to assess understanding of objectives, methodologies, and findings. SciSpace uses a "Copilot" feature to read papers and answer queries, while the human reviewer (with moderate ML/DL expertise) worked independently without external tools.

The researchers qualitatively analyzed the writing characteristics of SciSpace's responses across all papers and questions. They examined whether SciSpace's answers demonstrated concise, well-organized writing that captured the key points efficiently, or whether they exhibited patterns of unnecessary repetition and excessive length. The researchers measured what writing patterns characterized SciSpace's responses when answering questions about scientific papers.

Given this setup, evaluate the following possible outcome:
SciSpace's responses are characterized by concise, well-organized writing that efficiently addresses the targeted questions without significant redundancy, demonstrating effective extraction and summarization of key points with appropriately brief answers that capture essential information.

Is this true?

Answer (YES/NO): NO